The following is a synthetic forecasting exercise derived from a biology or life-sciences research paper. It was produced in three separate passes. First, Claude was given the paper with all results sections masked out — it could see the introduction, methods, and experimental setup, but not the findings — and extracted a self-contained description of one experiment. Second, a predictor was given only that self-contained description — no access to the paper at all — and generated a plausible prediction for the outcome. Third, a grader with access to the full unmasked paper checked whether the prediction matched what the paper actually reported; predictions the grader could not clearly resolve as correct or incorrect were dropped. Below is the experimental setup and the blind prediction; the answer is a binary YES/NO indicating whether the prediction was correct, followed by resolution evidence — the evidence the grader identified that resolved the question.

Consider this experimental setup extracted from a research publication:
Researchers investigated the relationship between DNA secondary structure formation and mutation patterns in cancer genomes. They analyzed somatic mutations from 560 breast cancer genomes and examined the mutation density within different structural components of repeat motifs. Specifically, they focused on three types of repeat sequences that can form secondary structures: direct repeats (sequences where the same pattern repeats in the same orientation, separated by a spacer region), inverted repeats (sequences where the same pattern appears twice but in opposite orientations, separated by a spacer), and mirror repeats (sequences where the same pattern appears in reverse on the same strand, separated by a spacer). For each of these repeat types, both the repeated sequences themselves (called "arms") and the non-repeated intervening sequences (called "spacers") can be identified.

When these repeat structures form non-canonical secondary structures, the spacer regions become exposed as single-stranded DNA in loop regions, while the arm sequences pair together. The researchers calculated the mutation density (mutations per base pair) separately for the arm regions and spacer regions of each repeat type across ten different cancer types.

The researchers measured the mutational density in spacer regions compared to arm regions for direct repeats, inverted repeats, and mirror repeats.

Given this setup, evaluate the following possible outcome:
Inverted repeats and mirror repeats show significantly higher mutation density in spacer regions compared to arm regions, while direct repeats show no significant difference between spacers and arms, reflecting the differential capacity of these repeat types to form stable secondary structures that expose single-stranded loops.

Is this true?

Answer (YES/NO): NO